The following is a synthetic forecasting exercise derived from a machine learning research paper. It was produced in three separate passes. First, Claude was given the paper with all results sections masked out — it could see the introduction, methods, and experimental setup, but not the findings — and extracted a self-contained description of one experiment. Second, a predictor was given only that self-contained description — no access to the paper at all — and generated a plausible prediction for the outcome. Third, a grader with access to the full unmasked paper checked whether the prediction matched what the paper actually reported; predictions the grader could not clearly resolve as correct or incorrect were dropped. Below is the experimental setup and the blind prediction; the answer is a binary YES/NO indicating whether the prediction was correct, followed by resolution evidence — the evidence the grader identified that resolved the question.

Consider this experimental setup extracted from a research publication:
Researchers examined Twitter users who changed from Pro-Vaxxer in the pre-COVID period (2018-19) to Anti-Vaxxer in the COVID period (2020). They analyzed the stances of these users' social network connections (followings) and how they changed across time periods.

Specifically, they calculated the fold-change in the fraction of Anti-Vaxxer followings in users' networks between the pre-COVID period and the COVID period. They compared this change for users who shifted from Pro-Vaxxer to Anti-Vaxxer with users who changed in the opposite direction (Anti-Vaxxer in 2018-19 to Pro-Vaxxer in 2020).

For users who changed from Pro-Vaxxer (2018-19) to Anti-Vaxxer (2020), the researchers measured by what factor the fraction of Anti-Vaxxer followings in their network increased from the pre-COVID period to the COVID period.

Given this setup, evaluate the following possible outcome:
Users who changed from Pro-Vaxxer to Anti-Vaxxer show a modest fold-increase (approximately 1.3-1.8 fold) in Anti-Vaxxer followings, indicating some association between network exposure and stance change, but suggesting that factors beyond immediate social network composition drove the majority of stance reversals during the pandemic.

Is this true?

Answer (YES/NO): NO